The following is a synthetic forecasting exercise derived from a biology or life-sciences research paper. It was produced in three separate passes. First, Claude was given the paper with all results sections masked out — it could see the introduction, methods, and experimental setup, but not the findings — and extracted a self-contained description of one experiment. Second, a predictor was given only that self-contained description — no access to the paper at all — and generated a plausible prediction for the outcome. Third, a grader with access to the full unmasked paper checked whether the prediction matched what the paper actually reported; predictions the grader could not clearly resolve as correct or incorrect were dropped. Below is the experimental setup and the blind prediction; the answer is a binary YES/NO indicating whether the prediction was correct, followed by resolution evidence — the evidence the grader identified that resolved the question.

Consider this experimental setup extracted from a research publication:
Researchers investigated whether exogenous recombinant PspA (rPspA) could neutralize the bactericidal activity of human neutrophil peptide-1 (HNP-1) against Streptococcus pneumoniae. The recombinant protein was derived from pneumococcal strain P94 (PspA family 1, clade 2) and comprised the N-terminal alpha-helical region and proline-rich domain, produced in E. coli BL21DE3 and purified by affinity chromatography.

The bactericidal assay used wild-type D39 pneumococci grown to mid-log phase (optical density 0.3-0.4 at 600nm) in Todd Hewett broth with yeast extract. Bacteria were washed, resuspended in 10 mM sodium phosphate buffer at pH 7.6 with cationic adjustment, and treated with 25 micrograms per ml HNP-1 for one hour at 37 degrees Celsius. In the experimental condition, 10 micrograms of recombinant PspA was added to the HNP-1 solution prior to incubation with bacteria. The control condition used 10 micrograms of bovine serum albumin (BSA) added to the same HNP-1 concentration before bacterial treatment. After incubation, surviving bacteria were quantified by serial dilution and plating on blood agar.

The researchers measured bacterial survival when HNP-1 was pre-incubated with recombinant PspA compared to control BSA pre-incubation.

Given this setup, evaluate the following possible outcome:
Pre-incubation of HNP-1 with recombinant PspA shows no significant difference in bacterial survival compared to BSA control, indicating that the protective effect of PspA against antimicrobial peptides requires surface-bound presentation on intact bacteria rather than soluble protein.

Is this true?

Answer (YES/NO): NO